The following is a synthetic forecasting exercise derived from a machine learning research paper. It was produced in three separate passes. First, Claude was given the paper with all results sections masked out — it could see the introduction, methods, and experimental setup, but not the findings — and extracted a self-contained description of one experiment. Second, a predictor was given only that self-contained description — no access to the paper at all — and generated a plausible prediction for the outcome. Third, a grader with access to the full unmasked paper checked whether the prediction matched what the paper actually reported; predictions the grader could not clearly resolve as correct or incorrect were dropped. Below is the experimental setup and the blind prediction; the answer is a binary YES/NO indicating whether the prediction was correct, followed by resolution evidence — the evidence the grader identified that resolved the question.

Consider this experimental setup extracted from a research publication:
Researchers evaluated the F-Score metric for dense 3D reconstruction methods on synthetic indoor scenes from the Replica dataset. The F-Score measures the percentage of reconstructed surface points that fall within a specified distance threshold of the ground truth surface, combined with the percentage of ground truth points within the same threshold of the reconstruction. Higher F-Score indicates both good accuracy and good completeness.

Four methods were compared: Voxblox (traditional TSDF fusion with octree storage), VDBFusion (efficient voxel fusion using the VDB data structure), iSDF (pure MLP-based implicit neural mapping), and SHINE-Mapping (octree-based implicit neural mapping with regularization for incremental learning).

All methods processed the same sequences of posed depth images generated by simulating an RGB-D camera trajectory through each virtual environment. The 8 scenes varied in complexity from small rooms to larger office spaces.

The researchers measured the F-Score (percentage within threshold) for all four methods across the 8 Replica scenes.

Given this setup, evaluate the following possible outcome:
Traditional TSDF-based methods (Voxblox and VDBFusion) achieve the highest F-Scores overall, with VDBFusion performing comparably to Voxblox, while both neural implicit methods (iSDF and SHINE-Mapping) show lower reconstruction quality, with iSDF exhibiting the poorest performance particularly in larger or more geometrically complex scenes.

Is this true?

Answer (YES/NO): YES